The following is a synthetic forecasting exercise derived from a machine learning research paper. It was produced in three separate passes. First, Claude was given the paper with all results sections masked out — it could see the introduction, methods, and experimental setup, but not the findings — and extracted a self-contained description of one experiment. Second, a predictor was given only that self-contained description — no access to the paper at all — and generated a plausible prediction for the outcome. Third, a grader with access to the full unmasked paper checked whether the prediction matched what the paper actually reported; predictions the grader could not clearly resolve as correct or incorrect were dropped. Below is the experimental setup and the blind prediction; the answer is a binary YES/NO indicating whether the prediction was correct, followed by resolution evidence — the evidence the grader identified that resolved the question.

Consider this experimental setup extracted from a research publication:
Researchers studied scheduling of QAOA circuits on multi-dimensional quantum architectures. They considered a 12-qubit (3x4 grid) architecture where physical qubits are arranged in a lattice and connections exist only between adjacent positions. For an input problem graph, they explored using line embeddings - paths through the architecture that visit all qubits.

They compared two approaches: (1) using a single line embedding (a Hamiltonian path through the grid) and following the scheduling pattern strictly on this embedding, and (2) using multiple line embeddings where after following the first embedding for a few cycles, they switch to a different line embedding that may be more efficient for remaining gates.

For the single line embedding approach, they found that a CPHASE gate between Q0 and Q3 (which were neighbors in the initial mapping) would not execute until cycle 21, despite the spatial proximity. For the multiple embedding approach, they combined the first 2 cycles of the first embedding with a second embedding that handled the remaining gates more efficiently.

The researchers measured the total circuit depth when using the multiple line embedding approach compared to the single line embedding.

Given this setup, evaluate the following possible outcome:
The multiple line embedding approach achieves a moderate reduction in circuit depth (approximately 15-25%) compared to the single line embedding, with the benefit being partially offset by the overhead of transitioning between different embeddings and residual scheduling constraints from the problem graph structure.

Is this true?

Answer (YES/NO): NO